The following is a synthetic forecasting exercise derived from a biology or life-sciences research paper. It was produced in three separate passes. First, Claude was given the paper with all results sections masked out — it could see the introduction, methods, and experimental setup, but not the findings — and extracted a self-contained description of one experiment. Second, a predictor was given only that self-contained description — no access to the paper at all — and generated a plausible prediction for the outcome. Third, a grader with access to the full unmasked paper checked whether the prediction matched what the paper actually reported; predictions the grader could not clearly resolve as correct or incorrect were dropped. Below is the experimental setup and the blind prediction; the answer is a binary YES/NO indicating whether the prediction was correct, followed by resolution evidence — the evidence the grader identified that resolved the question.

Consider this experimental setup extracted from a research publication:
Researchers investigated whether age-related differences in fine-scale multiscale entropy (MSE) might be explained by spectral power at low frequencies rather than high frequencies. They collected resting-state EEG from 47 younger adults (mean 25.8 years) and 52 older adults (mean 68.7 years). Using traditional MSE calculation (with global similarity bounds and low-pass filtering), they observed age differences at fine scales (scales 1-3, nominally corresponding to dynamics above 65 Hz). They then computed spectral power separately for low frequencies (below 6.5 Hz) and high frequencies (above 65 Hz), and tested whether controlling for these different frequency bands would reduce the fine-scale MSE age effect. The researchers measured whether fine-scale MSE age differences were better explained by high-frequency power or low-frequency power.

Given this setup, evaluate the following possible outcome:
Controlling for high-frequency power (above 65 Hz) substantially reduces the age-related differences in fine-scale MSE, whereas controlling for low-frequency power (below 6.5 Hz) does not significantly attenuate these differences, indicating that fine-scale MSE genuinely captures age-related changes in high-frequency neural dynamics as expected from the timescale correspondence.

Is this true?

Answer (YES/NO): NO